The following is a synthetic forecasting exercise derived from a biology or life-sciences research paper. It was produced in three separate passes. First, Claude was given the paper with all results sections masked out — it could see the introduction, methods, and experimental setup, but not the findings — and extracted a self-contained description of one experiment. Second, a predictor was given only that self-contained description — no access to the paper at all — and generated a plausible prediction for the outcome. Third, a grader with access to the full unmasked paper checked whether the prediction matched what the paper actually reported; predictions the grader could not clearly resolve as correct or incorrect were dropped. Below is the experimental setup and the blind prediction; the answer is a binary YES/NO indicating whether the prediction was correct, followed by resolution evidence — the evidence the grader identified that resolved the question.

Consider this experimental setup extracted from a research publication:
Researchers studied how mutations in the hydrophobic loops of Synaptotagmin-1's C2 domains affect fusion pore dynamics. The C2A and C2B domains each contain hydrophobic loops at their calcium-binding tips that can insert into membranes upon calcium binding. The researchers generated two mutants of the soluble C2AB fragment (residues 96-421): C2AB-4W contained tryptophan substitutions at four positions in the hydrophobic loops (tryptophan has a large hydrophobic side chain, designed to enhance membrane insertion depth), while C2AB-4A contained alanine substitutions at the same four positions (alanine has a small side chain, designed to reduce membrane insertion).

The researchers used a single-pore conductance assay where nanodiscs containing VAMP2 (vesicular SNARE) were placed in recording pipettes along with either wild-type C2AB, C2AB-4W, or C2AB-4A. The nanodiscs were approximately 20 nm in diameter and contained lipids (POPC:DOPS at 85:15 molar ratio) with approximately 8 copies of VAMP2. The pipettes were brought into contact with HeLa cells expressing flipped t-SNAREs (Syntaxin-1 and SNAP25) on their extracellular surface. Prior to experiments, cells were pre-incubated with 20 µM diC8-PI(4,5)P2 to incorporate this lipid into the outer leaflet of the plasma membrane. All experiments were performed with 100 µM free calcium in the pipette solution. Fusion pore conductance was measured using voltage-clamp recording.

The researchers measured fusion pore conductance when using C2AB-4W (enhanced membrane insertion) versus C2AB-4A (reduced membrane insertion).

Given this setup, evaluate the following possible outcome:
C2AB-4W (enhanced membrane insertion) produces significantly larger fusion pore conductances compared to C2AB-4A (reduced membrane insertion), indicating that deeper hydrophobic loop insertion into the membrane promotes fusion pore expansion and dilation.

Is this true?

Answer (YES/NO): NO